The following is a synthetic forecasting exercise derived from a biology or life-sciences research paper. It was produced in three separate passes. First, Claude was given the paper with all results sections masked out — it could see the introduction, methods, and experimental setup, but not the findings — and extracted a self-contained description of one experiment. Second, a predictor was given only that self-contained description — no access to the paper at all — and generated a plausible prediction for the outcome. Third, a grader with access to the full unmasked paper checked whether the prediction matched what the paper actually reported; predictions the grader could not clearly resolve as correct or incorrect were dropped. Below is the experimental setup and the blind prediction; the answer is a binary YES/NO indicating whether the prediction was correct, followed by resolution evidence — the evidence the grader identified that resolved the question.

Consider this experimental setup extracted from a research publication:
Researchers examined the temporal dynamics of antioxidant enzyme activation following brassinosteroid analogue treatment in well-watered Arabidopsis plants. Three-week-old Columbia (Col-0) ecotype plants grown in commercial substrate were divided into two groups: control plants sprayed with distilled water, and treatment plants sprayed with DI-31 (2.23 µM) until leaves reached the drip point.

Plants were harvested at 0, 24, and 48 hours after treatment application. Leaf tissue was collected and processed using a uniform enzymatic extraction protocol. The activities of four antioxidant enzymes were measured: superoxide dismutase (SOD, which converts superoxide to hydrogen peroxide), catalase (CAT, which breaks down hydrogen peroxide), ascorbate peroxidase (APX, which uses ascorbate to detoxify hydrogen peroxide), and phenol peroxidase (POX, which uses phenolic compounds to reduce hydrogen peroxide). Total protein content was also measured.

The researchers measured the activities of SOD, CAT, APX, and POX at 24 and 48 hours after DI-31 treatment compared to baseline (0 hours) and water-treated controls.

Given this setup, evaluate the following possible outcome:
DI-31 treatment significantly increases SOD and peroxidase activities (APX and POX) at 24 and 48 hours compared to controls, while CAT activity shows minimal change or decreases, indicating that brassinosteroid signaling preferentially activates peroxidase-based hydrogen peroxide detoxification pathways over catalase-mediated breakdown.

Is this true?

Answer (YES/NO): YES